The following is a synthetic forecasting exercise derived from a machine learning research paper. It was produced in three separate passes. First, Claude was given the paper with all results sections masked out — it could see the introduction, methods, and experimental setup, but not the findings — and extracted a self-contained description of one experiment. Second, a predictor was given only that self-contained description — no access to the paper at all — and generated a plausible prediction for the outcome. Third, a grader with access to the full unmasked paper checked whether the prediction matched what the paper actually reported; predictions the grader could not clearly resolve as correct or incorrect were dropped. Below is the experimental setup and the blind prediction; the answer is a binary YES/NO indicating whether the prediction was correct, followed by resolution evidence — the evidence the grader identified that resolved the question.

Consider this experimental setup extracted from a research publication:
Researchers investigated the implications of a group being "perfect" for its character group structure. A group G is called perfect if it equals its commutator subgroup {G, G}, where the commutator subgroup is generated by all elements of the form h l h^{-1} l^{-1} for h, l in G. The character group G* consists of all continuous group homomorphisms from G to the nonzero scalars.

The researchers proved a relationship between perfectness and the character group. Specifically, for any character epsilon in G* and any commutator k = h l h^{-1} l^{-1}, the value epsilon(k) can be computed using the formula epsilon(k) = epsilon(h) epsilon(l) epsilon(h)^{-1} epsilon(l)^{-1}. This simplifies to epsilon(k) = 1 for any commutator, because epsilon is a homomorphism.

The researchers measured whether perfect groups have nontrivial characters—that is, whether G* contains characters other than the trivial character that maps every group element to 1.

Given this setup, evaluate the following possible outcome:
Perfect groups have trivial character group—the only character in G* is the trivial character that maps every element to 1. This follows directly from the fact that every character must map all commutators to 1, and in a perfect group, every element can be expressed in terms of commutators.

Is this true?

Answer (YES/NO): YES